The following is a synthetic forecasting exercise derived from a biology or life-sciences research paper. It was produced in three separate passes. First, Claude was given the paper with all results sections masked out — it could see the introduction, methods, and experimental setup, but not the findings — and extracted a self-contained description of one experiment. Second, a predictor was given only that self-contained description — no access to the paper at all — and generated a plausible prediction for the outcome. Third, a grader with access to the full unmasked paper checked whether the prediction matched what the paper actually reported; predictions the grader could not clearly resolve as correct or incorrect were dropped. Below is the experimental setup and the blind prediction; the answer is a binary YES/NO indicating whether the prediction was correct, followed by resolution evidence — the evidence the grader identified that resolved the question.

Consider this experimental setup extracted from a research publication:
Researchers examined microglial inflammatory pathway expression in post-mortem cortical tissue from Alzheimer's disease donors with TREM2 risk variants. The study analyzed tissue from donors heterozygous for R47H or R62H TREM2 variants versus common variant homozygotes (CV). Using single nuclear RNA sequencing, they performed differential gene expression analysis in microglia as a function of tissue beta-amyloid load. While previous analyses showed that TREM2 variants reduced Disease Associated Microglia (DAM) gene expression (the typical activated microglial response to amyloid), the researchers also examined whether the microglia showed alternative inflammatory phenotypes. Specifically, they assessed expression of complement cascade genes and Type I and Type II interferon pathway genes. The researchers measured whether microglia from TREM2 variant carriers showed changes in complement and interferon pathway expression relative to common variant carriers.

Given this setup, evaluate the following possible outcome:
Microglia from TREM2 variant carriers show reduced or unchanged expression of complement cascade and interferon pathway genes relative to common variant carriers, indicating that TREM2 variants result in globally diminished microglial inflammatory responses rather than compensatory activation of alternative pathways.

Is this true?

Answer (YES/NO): NO